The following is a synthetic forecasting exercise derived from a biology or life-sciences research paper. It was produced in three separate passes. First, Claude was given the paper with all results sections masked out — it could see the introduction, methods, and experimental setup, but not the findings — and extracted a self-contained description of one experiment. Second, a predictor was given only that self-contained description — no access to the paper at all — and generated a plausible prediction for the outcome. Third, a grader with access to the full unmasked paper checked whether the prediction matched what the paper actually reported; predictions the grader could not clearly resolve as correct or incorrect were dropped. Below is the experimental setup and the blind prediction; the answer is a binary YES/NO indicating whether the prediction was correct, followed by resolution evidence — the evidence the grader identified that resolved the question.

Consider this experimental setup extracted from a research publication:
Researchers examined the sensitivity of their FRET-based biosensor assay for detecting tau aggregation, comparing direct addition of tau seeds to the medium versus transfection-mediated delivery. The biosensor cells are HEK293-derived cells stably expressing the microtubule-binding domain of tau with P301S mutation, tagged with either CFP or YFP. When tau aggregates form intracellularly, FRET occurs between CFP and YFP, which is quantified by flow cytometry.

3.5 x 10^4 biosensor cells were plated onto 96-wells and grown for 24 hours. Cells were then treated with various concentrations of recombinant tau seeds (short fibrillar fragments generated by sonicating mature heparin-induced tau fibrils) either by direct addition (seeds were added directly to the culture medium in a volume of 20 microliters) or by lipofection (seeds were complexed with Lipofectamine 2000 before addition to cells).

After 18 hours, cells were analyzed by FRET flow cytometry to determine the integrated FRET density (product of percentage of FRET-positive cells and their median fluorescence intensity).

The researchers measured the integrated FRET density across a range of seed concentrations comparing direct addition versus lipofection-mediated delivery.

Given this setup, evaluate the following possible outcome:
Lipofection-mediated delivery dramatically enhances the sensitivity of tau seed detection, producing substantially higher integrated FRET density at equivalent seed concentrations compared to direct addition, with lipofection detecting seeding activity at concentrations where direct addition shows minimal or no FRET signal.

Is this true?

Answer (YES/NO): YES